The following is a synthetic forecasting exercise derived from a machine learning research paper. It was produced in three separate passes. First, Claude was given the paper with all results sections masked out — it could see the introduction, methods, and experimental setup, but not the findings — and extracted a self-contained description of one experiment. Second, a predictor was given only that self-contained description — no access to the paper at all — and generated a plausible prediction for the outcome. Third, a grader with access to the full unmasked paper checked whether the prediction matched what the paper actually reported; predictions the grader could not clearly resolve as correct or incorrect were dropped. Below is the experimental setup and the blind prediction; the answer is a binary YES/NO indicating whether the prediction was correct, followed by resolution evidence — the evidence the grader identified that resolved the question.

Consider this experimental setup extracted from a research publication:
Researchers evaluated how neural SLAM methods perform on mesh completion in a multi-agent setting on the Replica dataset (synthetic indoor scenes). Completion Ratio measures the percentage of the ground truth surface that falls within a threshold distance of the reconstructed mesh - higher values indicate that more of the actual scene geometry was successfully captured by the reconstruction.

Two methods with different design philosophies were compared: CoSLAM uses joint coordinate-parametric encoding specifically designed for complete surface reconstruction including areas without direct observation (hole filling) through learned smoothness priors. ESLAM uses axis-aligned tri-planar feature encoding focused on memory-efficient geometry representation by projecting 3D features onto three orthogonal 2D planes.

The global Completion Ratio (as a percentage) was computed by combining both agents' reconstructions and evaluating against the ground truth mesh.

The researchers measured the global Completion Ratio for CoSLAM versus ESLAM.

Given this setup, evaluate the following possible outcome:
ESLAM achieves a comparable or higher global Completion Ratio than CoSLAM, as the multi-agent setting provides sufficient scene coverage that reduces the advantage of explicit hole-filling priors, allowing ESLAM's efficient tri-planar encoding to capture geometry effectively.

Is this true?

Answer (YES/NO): YES